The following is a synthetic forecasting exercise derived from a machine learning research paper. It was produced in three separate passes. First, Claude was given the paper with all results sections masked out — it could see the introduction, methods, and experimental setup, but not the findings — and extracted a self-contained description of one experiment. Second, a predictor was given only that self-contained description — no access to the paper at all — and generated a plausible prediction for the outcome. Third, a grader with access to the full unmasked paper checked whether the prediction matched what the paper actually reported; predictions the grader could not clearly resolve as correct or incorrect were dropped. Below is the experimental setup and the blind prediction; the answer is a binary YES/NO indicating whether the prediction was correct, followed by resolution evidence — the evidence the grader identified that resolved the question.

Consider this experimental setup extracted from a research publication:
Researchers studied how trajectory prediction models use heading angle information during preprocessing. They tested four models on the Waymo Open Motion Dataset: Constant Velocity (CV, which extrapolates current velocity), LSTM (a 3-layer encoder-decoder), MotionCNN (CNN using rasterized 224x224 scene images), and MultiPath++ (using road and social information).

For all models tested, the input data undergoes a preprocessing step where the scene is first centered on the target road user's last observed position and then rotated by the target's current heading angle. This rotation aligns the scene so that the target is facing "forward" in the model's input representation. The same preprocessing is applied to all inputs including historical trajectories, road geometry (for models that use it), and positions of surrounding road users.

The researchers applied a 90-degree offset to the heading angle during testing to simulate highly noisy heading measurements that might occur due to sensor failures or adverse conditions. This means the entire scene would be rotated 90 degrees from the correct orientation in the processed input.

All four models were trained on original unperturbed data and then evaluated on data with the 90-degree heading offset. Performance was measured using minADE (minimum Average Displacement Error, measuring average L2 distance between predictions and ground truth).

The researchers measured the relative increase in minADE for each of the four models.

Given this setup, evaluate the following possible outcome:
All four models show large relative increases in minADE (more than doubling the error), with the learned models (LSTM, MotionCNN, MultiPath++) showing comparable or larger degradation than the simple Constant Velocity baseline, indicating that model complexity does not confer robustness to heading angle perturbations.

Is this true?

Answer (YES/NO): NO